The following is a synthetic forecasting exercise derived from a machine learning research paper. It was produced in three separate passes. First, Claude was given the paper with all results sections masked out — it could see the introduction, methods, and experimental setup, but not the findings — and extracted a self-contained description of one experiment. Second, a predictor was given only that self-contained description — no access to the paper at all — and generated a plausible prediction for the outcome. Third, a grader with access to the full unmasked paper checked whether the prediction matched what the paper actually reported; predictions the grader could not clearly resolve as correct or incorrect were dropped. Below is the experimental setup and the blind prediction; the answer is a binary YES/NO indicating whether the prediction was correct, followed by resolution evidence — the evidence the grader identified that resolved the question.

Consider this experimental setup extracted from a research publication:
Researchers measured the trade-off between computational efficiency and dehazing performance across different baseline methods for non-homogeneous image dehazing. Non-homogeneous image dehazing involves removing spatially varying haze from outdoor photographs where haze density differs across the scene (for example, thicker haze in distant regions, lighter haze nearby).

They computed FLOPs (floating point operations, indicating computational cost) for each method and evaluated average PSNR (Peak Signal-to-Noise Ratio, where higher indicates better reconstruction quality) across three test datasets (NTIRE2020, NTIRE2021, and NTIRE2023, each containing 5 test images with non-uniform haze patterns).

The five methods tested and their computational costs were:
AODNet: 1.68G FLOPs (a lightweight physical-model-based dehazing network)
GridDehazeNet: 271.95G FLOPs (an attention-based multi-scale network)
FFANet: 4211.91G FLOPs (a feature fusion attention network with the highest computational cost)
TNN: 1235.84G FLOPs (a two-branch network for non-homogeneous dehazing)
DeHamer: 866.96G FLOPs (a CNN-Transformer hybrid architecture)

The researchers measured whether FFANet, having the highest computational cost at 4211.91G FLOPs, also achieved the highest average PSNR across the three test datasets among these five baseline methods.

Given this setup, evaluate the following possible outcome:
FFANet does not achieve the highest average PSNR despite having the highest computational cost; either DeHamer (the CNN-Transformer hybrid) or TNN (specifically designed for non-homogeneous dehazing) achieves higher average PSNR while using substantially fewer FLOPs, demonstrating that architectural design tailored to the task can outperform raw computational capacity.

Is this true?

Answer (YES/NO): YES